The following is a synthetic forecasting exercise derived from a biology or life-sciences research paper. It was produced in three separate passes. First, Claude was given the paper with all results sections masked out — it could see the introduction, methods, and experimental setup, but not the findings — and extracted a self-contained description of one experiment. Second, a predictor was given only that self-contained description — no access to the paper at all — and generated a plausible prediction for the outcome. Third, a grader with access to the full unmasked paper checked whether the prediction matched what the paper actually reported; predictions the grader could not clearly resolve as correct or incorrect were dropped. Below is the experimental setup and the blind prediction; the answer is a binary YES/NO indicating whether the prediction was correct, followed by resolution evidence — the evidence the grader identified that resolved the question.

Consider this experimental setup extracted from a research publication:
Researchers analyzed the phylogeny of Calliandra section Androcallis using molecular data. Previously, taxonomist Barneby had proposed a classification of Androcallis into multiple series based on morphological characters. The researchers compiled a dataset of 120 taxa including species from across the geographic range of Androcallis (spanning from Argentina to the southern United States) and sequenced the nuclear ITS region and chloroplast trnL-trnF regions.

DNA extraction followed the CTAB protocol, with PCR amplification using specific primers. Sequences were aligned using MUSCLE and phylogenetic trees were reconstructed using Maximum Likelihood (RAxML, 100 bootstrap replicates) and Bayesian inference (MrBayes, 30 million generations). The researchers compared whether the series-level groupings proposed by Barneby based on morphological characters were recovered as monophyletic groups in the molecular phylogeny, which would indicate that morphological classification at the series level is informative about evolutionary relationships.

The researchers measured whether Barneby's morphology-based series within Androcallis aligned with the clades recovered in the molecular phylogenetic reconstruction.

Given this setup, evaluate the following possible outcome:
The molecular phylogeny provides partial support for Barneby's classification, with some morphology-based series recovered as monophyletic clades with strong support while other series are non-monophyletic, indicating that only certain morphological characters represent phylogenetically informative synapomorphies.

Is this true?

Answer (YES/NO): NO